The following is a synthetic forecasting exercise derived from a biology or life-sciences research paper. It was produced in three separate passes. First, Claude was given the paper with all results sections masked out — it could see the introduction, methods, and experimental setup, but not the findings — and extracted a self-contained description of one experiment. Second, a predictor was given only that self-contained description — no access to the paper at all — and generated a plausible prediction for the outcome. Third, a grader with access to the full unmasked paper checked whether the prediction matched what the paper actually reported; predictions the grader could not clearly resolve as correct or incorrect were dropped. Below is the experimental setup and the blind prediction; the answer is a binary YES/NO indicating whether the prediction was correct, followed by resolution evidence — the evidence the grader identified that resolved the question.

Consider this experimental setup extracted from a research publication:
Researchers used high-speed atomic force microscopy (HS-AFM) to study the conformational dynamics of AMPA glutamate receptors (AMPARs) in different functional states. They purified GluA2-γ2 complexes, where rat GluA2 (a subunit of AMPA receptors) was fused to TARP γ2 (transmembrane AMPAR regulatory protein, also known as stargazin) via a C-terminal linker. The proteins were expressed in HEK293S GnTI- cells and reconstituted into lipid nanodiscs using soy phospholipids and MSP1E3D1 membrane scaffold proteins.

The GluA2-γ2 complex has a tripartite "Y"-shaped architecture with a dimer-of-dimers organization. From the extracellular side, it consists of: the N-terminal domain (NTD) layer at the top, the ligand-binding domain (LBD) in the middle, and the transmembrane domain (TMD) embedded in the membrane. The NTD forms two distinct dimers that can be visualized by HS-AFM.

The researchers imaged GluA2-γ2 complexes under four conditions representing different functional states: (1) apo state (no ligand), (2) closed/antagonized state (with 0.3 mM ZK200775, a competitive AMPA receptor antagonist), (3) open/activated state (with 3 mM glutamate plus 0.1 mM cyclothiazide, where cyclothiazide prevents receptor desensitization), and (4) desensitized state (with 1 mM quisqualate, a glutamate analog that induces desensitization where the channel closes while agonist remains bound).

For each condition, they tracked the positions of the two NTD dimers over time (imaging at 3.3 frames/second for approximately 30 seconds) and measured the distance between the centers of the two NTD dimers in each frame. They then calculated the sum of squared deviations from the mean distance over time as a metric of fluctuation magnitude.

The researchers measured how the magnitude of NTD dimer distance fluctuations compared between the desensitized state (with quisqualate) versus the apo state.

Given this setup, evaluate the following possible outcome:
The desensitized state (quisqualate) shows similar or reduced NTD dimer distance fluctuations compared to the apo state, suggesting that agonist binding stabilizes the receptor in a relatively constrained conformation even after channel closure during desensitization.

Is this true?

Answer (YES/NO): YES